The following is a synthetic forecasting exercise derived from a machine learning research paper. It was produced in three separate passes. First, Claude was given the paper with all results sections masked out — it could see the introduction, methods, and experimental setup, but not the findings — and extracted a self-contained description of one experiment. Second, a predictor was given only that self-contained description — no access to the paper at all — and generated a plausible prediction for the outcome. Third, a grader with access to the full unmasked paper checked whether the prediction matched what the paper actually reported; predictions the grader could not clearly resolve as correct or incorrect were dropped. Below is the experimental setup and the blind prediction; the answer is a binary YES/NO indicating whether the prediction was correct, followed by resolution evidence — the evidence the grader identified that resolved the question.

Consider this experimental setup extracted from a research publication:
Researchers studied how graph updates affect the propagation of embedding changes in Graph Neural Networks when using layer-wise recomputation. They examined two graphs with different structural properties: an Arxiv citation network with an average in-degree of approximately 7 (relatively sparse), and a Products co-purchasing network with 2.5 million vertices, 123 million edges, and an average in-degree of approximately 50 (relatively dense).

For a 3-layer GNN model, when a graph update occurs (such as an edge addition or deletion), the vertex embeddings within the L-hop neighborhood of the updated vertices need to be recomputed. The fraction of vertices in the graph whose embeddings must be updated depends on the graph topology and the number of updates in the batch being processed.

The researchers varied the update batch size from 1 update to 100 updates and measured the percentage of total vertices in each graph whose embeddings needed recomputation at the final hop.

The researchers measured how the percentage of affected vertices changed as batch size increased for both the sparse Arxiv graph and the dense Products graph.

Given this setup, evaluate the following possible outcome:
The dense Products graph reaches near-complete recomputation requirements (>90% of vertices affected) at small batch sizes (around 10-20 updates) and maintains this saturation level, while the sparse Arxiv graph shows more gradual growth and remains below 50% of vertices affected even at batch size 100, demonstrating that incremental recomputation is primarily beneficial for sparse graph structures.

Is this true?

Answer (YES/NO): NO